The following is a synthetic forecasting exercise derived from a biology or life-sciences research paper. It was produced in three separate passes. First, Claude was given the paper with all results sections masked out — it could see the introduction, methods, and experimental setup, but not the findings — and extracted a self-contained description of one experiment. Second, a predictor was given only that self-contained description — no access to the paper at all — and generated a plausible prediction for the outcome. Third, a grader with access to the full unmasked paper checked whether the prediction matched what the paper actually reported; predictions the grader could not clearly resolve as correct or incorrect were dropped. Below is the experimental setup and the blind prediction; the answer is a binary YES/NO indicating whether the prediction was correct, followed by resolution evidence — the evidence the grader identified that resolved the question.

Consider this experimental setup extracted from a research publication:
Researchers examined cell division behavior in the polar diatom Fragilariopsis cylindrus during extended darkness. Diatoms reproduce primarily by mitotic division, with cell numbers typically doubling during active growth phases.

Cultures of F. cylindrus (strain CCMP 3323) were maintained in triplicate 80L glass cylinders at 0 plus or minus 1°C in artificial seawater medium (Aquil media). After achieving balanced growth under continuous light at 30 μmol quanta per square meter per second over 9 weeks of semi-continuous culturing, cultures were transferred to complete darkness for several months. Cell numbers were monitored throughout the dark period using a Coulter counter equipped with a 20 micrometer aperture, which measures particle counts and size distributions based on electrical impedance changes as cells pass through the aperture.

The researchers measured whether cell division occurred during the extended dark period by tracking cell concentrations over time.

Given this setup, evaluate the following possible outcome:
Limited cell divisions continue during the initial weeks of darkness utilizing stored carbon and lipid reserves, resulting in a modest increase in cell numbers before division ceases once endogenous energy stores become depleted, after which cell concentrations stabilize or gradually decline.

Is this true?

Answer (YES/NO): NO